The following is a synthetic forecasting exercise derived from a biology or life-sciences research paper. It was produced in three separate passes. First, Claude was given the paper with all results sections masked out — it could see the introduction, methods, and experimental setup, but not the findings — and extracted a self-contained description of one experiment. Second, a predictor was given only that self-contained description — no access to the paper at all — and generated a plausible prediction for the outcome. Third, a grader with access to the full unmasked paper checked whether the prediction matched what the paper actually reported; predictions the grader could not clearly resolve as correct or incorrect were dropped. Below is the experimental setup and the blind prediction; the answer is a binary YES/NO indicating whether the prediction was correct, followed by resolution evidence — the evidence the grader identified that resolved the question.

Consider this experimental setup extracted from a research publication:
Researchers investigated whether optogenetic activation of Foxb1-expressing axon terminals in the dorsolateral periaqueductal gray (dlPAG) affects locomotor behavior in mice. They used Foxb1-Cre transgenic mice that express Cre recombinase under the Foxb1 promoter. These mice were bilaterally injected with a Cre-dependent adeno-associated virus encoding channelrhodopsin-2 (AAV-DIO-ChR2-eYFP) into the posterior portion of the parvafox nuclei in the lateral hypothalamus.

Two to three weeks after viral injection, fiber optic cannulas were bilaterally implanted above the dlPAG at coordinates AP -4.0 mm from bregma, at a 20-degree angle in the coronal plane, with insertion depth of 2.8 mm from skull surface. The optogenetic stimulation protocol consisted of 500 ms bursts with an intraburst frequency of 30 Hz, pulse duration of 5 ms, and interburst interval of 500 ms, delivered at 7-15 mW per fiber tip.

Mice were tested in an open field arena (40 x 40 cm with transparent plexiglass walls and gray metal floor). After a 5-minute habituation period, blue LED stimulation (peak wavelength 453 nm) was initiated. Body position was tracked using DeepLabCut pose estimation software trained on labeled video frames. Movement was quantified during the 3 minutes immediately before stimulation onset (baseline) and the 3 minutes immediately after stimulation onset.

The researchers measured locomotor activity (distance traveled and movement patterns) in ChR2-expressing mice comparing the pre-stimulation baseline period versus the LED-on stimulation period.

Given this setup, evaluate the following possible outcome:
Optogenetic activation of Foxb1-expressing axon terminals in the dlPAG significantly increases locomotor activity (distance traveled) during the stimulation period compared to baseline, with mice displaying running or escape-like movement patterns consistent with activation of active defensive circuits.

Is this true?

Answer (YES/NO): NO